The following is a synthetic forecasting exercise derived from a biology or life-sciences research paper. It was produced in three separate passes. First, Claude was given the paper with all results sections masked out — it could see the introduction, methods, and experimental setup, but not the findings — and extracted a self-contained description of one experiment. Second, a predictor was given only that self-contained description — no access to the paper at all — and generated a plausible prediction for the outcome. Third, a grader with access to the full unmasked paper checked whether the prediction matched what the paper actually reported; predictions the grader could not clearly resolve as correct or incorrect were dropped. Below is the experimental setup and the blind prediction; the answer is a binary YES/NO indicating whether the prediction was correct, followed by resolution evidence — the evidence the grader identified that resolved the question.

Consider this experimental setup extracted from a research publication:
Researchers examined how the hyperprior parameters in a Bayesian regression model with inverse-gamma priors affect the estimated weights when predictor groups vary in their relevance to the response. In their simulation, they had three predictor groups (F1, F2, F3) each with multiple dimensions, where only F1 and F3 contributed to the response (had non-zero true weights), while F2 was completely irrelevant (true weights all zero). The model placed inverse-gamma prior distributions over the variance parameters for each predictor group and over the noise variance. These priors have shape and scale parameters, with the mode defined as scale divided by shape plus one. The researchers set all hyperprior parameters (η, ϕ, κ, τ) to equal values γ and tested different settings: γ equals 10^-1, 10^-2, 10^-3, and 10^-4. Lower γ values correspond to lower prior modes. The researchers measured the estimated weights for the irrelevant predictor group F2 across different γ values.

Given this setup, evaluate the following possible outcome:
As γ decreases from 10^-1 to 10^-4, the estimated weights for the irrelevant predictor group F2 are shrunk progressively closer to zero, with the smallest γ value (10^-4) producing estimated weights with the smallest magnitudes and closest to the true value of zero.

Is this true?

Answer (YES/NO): YES